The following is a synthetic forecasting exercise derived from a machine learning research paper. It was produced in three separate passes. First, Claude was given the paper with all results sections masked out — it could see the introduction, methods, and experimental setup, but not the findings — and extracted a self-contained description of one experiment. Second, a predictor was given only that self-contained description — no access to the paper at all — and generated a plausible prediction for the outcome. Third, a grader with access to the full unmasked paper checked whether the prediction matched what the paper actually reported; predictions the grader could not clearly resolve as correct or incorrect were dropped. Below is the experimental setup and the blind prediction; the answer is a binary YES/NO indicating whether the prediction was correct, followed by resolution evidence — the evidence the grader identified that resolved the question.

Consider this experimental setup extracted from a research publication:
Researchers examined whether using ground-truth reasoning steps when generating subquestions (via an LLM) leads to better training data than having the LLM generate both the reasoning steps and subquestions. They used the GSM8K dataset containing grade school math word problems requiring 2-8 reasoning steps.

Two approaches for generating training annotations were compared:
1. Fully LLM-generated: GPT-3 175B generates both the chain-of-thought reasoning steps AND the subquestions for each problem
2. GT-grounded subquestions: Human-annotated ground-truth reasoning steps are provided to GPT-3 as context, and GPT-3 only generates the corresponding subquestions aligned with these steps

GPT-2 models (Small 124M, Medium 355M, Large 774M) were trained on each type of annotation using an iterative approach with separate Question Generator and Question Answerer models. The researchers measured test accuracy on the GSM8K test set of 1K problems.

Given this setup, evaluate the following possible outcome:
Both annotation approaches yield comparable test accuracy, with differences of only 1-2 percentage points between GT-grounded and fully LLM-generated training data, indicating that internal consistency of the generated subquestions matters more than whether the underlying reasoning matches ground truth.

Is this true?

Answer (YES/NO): NO